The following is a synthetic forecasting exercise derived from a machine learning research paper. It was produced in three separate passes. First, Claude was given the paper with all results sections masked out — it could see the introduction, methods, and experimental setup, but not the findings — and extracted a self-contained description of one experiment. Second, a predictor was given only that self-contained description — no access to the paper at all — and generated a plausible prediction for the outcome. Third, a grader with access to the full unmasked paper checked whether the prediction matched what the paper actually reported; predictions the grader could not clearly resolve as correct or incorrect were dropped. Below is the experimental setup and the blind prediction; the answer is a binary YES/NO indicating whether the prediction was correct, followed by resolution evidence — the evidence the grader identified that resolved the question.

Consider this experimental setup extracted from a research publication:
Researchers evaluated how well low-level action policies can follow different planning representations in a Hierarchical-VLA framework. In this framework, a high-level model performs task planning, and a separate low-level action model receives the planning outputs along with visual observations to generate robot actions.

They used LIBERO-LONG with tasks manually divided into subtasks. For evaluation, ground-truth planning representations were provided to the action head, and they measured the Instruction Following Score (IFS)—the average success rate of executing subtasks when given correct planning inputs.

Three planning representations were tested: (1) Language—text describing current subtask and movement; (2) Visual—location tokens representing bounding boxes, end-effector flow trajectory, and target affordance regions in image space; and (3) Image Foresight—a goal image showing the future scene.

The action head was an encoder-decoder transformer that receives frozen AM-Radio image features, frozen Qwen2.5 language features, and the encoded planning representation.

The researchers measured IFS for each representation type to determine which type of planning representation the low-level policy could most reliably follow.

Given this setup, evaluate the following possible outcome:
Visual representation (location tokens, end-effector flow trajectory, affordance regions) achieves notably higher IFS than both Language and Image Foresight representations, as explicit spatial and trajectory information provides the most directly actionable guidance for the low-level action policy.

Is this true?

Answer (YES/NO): NO